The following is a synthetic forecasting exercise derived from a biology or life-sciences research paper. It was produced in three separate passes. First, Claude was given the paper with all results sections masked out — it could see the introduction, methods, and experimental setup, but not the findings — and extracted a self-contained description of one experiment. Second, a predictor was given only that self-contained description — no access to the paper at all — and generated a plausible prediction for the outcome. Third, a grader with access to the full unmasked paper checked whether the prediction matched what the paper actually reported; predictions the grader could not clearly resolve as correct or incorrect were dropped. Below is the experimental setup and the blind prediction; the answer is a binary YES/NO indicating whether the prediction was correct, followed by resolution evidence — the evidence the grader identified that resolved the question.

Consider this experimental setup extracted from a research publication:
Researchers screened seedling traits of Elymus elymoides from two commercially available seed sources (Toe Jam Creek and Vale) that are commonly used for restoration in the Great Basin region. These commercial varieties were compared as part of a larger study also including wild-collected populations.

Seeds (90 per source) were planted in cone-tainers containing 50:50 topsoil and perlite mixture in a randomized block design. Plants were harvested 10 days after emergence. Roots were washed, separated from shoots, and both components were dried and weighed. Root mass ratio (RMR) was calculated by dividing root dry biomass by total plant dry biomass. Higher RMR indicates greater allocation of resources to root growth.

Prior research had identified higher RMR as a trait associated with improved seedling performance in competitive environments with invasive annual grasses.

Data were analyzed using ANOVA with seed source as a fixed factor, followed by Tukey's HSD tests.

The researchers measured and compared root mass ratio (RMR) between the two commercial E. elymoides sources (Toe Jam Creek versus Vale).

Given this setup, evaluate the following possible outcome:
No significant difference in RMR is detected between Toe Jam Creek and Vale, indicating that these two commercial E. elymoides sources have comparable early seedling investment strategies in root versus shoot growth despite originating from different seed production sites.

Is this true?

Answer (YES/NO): YES